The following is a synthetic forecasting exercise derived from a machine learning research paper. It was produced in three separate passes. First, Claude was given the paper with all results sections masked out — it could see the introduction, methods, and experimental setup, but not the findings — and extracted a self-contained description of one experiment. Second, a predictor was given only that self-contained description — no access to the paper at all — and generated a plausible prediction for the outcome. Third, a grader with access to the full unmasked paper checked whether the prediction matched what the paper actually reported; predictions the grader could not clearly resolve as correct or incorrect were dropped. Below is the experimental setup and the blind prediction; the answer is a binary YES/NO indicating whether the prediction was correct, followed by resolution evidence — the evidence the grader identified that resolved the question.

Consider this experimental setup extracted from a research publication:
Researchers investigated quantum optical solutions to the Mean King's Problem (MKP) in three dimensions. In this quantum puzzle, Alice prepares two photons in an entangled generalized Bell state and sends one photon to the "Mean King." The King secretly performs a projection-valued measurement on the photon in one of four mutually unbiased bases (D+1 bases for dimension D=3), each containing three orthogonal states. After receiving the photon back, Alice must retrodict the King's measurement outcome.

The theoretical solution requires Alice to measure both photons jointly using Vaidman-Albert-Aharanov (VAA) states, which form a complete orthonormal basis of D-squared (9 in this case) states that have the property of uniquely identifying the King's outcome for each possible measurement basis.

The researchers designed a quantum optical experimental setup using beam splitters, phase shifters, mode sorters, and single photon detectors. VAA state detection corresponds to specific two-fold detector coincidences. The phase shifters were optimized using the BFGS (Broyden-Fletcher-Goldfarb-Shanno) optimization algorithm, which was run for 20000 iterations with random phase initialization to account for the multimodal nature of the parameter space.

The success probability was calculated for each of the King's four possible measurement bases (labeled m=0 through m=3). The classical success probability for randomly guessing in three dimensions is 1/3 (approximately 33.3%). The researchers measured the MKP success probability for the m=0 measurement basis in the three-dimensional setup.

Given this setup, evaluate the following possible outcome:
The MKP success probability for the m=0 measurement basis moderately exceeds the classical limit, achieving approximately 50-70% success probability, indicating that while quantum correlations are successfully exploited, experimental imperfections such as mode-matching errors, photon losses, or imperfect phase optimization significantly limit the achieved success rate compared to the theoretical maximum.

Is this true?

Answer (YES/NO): NO